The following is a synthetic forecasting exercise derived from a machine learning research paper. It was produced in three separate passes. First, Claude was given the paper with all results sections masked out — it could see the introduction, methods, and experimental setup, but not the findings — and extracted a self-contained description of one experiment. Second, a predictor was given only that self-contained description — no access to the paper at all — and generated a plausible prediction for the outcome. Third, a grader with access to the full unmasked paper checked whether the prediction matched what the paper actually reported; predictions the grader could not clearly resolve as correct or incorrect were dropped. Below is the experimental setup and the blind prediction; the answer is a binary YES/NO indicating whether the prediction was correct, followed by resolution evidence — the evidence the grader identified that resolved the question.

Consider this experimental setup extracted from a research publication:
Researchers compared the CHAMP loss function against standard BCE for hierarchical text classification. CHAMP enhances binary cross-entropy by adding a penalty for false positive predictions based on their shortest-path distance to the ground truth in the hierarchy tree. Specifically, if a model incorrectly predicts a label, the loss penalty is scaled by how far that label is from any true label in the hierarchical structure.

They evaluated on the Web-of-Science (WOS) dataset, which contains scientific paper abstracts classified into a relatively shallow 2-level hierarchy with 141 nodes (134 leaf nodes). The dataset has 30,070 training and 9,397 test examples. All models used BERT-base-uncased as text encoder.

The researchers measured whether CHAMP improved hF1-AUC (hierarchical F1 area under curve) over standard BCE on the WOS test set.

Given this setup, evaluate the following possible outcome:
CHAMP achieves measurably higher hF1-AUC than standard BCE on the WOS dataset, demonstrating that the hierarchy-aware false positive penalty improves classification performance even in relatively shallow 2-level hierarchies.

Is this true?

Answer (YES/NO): NO